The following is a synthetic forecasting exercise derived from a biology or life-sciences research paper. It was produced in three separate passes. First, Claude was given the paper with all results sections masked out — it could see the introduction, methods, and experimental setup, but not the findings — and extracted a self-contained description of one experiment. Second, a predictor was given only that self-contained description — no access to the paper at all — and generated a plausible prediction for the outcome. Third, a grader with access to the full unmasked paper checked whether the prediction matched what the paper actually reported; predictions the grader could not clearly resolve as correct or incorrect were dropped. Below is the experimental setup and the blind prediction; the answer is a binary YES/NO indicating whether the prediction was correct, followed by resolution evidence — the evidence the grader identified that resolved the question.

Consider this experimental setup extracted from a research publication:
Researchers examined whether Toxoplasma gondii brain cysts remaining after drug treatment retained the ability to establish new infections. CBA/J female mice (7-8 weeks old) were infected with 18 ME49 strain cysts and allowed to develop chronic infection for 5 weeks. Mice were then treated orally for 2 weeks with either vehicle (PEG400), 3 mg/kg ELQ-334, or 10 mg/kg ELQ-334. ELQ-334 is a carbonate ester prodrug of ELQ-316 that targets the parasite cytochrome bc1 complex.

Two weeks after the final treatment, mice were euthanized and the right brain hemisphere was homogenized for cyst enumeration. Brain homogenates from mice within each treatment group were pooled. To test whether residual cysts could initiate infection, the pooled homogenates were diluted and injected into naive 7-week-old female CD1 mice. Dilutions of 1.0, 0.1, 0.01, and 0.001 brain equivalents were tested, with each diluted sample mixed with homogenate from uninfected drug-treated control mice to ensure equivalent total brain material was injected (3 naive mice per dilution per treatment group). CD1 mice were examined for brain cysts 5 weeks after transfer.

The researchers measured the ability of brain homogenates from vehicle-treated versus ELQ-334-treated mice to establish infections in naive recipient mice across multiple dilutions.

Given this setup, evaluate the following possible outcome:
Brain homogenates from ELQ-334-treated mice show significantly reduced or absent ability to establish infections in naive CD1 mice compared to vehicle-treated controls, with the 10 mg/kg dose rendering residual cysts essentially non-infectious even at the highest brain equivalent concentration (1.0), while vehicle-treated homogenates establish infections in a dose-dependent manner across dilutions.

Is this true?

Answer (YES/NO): NO